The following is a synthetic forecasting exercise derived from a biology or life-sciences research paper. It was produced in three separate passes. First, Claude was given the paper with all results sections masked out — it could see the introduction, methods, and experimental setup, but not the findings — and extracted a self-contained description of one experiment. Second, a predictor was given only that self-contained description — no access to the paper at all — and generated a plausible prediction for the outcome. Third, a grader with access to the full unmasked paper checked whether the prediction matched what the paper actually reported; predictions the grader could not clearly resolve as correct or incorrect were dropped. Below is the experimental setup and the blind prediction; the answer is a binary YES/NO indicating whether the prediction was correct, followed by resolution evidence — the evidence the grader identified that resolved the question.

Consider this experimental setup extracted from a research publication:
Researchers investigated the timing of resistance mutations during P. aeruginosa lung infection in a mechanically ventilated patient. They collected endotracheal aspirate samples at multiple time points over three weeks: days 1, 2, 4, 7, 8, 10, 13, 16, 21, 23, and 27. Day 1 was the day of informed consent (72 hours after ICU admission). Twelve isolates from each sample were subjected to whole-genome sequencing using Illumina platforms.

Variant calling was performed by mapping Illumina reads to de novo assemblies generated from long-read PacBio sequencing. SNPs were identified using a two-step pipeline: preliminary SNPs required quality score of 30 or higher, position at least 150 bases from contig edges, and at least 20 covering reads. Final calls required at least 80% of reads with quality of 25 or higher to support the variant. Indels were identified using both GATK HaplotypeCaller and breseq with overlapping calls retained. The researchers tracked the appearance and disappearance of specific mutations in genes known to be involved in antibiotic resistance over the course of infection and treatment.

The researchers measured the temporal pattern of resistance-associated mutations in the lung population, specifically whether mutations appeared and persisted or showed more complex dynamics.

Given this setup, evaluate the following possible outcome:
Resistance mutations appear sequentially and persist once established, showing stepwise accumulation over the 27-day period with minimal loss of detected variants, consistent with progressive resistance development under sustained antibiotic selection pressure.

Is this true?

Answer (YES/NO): NO